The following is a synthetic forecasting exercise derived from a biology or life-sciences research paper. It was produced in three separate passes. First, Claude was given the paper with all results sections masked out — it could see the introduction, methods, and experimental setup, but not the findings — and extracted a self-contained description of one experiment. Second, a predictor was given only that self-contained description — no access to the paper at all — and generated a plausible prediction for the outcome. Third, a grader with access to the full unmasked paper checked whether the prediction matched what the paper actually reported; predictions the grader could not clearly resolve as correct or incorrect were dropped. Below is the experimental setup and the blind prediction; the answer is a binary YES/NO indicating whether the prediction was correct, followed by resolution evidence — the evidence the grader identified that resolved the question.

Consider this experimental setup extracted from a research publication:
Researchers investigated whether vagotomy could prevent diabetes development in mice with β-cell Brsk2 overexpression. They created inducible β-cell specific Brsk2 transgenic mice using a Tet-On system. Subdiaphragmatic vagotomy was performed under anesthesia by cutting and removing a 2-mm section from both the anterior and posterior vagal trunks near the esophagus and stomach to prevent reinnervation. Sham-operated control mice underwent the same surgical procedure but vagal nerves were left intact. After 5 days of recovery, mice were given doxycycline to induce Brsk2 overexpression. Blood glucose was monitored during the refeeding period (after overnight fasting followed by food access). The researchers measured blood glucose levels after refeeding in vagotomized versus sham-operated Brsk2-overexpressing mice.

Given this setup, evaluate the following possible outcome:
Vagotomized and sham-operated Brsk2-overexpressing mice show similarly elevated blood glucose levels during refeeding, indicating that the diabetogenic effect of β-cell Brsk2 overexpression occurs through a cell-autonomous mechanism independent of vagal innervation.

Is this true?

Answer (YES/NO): NO